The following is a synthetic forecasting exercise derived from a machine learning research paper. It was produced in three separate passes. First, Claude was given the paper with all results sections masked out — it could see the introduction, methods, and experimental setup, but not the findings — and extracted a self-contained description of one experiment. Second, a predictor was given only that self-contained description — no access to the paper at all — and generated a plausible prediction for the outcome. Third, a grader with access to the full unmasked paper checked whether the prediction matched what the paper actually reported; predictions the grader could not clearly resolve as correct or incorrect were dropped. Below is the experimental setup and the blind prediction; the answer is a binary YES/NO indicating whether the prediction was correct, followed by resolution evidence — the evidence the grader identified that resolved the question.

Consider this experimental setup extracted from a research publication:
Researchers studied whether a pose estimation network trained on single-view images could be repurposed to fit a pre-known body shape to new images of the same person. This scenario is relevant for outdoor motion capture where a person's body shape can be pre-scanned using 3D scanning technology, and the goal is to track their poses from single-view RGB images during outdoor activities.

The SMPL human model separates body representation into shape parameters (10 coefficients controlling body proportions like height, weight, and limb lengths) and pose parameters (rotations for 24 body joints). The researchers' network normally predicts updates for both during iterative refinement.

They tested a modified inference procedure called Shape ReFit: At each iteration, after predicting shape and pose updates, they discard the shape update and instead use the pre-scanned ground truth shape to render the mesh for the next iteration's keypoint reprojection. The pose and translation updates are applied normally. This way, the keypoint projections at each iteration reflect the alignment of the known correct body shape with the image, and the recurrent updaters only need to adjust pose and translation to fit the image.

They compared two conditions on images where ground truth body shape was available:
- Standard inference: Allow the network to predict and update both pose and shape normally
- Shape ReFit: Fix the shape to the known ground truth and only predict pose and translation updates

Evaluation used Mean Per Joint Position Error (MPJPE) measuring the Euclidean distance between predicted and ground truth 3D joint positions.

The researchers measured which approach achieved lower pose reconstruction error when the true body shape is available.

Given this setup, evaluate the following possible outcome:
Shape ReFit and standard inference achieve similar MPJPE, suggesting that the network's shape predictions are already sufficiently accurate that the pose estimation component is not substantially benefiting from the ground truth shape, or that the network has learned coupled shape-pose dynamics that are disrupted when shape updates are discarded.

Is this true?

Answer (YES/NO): NO